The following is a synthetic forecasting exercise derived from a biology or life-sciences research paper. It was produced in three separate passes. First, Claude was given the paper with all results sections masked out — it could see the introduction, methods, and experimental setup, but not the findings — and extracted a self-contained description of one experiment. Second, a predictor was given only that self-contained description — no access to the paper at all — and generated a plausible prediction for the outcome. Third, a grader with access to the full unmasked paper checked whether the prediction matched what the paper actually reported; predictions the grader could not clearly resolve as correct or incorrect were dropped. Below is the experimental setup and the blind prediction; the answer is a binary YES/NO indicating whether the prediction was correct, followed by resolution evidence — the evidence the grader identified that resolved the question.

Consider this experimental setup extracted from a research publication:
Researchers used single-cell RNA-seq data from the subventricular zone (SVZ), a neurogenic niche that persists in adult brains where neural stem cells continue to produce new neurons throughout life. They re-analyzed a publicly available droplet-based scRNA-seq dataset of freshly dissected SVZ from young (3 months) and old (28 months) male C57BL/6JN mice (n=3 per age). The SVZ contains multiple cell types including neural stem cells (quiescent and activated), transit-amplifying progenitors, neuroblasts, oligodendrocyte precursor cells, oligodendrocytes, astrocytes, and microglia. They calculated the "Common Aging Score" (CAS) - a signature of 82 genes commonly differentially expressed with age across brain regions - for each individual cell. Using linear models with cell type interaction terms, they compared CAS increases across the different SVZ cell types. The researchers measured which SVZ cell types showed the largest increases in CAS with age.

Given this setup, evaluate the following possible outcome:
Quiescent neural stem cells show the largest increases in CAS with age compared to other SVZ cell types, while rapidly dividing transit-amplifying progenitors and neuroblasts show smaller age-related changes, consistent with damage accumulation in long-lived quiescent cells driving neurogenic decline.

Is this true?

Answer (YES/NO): NO